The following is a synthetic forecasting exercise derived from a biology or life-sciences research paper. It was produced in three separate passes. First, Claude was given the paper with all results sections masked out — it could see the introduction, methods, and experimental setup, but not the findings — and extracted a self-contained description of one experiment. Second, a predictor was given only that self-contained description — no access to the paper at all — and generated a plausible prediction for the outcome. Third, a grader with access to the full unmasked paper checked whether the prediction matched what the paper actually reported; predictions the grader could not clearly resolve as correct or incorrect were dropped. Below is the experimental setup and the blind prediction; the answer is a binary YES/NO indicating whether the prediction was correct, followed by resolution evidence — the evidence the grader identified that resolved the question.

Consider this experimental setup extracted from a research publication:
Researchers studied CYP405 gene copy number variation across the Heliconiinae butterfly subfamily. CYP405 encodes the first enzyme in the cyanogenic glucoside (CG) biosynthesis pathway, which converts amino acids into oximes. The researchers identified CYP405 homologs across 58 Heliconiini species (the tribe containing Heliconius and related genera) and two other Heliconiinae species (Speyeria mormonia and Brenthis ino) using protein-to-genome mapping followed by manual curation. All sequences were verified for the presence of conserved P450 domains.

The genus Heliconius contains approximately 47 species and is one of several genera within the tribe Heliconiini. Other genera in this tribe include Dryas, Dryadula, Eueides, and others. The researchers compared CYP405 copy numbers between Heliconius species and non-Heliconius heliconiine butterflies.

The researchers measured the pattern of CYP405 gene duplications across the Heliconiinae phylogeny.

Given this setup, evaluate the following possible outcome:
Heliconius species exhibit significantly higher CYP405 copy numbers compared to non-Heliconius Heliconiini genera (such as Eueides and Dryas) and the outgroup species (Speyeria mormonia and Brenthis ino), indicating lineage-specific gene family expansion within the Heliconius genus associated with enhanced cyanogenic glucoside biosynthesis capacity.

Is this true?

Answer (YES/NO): NO